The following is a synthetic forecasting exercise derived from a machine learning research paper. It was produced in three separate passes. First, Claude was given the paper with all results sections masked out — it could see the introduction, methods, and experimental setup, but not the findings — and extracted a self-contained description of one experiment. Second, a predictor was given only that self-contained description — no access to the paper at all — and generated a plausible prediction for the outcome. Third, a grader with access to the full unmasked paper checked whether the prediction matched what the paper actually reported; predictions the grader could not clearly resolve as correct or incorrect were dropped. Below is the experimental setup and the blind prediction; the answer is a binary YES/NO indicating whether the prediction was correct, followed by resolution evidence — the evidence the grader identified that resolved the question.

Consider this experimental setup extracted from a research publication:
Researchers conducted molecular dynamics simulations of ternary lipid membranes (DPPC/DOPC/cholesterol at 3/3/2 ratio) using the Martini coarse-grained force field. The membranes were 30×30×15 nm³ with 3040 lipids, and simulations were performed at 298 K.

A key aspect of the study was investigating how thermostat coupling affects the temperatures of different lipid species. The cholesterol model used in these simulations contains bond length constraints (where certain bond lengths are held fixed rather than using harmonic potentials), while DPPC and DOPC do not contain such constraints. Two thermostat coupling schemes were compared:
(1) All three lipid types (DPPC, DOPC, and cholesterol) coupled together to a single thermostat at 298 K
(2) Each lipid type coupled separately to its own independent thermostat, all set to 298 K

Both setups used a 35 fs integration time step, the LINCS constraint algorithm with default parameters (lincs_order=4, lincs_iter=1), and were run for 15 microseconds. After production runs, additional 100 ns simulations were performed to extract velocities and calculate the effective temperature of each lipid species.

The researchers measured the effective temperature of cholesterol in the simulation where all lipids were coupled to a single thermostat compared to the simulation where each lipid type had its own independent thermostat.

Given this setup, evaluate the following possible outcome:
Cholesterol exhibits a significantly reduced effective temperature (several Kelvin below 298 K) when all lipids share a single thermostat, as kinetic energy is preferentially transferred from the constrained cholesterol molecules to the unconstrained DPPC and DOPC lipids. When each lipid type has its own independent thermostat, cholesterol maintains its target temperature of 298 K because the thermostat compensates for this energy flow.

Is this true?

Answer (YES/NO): NO